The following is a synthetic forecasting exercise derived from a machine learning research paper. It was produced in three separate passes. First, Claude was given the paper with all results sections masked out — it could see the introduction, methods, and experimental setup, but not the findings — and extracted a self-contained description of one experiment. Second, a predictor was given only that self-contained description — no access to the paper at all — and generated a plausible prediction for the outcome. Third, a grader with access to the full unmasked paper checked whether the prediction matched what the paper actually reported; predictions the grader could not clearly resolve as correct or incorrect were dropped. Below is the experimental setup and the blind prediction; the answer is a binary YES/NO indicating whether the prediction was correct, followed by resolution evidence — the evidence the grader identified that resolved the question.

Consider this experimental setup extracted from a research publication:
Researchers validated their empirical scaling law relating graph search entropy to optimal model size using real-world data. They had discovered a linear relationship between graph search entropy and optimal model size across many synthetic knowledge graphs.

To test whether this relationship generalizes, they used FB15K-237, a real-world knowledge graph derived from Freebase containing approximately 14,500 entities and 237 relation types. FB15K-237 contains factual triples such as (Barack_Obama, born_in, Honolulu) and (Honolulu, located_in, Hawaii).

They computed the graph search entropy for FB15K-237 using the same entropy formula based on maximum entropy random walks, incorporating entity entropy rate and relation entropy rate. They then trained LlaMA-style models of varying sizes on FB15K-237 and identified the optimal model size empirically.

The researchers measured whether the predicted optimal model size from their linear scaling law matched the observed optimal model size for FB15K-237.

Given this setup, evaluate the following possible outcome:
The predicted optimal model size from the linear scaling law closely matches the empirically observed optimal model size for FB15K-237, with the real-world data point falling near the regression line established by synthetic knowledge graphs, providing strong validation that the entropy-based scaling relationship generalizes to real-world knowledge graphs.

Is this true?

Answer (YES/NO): YES